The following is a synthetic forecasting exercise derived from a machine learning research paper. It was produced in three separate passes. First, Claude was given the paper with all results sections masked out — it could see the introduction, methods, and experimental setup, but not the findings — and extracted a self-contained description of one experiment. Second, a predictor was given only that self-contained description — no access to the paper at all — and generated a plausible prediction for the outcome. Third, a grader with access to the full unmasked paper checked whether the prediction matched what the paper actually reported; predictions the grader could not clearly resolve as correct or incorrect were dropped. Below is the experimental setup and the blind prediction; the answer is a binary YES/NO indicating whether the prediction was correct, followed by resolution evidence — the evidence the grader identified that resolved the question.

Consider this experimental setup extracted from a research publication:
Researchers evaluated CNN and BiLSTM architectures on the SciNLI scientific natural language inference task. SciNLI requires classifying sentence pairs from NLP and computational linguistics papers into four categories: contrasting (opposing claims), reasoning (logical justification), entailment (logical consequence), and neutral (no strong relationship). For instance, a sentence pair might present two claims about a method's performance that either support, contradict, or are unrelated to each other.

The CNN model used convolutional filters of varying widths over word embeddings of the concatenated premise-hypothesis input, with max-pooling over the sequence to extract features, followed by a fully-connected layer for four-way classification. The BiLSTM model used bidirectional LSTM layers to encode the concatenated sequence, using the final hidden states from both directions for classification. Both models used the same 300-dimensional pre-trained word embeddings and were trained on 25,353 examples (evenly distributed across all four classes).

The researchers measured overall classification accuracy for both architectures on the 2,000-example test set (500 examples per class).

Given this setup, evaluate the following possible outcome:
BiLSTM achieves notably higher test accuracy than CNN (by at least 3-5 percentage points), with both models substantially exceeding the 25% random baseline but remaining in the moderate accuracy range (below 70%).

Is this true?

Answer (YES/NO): NO